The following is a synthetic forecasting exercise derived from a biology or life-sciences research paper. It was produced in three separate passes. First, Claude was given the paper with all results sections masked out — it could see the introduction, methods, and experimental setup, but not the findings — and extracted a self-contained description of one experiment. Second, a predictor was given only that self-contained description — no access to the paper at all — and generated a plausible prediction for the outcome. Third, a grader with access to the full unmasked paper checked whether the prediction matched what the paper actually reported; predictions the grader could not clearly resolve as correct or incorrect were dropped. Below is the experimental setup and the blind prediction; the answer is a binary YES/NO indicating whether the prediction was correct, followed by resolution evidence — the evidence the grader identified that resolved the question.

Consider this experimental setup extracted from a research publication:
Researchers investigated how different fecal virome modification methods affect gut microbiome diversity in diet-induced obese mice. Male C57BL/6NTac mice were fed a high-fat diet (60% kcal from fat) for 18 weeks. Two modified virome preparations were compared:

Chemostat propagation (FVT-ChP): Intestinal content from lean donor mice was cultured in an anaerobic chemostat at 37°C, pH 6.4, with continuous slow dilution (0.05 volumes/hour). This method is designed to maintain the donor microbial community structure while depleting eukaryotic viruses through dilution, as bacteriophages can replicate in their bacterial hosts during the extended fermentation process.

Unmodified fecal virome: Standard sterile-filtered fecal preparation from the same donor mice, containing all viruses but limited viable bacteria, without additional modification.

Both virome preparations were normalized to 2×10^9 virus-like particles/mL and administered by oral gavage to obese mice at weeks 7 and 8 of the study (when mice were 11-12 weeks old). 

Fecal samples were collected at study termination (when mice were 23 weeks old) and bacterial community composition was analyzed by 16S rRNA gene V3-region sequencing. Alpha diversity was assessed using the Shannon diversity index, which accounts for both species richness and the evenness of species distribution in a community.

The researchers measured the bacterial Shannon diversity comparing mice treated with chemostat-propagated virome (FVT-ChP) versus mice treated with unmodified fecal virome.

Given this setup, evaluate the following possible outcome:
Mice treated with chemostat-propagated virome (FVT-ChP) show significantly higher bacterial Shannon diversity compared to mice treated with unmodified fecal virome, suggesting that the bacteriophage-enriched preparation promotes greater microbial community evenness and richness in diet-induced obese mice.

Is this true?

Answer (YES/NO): NO